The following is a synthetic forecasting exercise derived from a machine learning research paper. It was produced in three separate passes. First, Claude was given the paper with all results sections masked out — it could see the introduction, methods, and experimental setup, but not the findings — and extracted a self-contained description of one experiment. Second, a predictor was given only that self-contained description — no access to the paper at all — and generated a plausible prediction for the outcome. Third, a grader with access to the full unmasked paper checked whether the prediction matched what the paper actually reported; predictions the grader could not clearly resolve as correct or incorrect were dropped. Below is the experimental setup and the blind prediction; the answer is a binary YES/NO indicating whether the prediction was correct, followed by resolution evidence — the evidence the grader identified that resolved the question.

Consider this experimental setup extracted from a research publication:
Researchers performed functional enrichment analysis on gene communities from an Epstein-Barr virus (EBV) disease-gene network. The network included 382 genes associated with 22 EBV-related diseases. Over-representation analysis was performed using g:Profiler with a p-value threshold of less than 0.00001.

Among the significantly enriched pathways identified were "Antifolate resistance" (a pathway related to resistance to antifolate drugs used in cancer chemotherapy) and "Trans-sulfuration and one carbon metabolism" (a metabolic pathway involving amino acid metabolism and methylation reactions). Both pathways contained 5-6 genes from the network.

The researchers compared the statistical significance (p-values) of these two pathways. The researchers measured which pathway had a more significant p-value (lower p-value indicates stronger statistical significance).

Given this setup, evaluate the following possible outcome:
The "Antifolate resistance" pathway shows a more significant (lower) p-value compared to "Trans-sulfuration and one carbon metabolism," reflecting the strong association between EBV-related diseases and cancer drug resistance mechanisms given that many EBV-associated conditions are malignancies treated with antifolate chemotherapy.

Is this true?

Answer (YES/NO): NO